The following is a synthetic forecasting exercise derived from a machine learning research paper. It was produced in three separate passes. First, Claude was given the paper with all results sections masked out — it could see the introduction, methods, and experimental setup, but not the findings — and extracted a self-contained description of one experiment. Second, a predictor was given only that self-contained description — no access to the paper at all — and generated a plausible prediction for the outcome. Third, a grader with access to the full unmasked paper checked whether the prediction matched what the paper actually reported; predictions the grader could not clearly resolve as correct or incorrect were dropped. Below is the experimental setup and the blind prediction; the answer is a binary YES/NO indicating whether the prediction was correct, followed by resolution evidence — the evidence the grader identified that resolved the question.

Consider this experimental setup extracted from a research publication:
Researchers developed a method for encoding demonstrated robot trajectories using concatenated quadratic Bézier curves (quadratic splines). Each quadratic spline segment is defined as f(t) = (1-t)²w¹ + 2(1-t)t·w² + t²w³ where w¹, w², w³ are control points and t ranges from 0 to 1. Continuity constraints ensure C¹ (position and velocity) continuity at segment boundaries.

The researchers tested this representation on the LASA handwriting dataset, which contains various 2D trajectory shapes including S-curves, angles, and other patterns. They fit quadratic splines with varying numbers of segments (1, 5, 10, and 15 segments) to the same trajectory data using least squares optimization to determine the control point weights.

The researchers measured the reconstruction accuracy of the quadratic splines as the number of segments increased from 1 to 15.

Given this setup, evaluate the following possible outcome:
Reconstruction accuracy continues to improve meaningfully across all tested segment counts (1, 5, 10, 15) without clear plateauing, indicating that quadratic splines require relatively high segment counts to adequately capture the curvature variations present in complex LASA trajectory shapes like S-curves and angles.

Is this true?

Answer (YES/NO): YES